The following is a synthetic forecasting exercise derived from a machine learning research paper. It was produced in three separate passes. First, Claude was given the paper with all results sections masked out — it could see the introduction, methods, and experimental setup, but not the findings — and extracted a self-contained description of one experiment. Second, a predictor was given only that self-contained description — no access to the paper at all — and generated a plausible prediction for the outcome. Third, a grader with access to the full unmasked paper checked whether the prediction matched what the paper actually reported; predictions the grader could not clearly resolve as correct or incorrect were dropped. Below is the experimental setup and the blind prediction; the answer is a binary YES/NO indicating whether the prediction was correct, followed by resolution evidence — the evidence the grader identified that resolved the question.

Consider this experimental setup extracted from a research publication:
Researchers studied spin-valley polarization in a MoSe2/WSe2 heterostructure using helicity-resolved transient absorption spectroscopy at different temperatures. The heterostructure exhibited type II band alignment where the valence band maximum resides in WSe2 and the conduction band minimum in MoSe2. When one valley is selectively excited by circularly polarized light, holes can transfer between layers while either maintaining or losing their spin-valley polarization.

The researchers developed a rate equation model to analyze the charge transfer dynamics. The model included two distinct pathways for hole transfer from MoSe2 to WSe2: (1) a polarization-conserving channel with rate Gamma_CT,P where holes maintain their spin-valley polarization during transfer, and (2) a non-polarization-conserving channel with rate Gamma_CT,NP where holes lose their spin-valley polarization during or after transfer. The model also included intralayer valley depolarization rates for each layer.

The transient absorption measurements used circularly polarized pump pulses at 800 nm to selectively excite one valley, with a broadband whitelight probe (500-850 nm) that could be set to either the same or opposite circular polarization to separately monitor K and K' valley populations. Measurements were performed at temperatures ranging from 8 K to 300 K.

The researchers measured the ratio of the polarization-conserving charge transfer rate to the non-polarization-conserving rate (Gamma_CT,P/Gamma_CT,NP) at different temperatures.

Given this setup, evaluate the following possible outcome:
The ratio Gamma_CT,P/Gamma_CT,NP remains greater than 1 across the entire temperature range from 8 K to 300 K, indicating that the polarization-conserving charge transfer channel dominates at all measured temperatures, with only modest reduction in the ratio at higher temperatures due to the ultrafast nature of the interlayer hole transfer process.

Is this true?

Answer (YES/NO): NO